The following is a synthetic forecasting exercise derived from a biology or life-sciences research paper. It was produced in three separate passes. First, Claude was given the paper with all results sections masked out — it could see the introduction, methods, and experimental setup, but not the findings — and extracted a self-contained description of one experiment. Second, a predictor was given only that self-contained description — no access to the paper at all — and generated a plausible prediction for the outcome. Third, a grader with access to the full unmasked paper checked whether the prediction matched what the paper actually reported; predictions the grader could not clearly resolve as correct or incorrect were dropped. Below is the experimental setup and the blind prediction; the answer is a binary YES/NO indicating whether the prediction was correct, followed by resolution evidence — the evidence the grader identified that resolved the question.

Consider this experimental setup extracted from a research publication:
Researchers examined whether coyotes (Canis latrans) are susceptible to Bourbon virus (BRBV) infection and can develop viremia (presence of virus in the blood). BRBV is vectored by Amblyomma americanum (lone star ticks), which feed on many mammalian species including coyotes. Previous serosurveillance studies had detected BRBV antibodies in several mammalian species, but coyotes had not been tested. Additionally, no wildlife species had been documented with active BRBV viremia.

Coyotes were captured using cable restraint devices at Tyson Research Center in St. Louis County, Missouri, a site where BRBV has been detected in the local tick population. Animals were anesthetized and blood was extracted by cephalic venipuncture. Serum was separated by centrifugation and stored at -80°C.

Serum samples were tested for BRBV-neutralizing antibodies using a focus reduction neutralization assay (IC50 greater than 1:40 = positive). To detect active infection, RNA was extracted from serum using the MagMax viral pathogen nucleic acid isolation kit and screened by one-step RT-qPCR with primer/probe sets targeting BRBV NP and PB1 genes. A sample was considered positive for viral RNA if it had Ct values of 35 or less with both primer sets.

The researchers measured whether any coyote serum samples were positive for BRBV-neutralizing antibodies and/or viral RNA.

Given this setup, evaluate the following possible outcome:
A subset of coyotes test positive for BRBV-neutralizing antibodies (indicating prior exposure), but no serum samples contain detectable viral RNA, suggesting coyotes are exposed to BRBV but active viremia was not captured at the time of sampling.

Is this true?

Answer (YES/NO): NO